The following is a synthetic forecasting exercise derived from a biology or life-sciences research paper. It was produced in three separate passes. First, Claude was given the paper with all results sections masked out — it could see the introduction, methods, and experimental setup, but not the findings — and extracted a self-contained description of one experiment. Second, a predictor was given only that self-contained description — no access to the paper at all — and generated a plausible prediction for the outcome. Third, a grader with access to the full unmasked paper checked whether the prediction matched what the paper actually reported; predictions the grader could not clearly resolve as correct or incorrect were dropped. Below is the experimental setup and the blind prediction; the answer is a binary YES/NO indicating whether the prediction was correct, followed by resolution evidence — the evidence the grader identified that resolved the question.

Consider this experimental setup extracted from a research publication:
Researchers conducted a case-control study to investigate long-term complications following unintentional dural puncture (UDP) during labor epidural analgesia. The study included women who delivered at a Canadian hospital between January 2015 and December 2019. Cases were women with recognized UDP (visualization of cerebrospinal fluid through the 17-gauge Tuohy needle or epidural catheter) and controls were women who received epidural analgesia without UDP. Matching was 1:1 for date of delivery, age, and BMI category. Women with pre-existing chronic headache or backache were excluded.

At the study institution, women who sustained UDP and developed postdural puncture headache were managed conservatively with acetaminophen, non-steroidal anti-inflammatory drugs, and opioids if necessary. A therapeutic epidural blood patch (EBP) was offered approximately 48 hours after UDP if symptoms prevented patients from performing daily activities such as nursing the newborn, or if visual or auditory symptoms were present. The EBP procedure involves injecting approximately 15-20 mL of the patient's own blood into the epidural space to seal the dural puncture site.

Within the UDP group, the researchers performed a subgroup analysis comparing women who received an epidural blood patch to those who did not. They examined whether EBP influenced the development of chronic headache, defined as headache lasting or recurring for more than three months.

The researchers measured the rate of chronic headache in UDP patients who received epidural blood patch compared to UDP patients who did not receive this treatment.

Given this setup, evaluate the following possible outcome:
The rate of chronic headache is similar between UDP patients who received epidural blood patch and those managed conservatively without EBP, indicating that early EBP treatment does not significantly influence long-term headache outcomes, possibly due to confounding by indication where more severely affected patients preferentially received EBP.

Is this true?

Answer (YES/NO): YES